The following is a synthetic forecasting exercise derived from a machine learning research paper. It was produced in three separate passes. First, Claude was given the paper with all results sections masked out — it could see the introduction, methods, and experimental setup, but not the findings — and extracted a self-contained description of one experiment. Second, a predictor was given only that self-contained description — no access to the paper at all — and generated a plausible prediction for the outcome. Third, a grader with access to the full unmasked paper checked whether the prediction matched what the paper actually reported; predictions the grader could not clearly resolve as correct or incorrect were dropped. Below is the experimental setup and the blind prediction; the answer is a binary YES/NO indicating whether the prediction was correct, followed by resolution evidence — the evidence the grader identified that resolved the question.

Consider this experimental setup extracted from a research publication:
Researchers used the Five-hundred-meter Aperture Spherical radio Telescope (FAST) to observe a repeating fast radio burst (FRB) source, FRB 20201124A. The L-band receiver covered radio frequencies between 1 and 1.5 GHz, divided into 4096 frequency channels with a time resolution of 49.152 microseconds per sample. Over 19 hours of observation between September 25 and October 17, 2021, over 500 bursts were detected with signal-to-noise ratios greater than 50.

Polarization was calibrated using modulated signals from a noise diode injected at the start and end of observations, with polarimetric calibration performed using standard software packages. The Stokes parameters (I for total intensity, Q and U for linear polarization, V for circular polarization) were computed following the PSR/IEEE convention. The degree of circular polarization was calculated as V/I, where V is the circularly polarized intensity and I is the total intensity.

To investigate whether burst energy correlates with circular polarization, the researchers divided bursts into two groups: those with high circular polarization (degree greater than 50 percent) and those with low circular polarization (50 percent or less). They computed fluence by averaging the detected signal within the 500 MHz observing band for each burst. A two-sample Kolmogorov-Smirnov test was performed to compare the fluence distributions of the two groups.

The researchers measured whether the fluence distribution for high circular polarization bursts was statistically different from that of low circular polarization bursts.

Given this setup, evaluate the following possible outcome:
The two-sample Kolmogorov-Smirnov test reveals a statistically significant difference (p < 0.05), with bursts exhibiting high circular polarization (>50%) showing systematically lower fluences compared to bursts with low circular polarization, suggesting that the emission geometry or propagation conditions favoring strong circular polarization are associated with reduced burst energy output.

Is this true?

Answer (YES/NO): NO